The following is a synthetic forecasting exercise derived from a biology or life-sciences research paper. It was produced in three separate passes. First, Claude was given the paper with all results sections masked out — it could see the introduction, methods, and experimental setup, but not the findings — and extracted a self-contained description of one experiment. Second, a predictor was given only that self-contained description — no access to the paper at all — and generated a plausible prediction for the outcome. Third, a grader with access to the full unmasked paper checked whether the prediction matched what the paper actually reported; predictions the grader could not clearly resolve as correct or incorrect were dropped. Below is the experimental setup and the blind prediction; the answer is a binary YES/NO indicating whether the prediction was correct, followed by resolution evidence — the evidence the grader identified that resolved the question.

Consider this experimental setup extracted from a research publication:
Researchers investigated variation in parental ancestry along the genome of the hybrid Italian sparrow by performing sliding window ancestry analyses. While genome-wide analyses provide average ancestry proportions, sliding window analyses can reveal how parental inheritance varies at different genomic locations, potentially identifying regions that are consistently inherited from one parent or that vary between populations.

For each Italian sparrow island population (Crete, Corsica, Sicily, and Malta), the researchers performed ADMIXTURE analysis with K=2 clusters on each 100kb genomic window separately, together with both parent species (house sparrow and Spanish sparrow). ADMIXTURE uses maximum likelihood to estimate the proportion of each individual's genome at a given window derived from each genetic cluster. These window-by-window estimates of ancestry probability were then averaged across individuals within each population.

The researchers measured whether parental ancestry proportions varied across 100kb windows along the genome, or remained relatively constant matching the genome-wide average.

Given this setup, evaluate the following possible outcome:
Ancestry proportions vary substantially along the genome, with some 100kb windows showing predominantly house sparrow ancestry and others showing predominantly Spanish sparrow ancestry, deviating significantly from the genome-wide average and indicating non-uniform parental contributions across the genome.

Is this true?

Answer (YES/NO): YES